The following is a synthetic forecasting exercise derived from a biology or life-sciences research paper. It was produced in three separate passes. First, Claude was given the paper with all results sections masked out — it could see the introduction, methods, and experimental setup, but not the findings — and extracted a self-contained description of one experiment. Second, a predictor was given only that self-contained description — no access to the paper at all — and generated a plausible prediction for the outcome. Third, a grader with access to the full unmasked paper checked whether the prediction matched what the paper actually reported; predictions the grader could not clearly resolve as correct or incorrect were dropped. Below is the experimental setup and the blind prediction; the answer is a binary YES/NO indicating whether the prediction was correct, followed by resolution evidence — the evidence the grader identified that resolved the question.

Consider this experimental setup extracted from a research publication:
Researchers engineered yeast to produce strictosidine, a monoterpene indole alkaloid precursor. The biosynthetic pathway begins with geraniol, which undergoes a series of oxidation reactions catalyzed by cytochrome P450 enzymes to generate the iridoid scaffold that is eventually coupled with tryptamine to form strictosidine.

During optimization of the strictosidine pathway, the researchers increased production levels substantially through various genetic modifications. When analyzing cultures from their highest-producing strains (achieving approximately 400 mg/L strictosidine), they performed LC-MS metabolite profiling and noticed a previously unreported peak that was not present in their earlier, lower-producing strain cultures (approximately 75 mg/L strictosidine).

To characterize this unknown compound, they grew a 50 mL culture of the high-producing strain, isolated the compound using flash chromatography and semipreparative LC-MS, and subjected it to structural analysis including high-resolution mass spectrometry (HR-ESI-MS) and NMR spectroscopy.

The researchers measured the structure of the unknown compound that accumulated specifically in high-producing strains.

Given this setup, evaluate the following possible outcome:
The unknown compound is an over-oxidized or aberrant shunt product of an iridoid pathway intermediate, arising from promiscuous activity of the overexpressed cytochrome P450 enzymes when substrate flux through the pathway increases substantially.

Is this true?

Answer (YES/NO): NO